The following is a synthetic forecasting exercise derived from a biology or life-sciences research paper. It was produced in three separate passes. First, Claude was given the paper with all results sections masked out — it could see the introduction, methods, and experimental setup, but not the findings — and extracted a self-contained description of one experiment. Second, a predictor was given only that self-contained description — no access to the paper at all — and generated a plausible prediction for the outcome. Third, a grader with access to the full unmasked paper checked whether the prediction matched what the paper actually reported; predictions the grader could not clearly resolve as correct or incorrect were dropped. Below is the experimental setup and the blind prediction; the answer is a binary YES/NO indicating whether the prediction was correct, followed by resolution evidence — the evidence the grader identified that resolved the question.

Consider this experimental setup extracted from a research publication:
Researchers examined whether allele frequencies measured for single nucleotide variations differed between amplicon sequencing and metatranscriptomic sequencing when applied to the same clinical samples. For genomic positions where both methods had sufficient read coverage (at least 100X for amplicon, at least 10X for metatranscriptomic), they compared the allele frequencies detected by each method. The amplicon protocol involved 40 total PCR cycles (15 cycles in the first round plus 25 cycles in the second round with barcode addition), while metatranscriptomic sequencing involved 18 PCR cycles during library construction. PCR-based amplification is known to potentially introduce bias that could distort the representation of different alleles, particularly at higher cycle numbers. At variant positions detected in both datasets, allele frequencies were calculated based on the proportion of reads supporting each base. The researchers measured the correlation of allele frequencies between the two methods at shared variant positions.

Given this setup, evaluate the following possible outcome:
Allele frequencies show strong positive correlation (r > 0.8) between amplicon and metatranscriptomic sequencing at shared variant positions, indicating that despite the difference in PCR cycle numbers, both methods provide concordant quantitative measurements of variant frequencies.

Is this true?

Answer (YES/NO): NO